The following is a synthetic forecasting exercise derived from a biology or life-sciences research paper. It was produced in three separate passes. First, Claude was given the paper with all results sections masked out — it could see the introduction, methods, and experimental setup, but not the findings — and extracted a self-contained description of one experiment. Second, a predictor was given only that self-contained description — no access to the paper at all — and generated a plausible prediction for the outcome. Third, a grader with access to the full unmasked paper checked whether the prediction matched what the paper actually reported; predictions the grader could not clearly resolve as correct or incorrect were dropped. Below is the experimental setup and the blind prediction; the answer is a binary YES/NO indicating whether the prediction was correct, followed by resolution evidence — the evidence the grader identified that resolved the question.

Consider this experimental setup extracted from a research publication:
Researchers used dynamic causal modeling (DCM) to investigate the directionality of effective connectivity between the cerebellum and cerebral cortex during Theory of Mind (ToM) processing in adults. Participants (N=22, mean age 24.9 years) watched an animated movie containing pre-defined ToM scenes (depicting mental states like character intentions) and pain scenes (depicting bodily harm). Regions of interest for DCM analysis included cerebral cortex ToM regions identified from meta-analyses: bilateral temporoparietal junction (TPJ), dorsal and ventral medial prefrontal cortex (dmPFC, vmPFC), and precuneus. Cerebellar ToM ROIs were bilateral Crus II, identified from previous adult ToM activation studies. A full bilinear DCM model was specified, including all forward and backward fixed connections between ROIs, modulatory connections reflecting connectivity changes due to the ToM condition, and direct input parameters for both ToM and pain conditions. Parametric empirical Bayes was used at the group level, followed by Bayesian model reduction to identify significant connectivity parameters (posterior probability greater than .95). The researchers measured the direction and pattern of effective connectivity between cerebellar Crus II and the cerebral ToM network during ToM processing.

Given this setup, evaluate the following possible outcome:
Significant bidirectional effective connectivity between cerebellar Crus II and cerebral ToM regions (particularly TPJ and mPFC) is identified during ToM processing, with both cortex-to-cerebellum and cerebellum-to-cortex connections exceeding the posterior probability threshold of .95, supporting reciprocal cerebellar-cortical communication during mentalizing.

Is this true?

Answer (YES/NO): NO